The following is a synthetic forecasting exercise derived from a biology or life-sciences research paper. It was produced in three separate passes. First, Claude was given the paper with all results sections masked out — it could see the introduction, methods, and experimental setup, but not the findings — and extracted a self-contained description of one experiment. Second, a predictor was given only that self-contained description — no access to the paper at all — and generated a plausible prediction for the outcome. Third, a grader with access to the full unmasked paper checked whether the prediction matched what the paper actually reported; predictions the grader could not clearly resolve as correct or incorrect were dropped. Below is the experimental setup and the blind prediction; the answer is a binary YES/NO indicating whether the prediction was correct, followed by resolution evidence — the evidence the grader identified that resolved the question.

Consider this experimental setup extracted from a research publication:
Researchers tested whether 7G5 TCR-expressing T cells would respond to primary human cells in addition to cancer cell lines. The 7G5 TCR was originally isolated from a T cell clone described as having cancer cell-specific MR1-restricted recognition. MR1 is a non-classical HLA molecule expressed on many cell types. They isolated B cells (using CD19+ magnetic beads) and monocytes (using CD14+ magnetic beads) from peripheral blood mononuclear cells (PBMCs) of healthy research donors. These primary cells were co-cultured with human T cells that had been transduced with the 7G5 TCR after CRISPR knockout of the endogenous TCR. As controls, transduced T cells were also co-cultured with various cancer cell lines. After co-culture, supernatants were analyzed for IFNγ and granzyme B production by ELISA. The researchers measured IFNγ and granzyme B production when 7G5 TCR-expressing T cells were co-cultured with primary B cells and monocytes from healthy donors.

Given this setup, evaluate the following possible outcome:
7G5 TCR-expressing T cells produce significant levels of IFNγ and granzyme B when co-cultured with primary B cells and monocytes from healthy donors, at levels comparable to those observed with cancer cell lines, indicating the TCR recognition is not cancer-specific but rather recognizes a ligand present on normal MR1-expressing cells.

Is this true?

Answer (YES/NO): NO